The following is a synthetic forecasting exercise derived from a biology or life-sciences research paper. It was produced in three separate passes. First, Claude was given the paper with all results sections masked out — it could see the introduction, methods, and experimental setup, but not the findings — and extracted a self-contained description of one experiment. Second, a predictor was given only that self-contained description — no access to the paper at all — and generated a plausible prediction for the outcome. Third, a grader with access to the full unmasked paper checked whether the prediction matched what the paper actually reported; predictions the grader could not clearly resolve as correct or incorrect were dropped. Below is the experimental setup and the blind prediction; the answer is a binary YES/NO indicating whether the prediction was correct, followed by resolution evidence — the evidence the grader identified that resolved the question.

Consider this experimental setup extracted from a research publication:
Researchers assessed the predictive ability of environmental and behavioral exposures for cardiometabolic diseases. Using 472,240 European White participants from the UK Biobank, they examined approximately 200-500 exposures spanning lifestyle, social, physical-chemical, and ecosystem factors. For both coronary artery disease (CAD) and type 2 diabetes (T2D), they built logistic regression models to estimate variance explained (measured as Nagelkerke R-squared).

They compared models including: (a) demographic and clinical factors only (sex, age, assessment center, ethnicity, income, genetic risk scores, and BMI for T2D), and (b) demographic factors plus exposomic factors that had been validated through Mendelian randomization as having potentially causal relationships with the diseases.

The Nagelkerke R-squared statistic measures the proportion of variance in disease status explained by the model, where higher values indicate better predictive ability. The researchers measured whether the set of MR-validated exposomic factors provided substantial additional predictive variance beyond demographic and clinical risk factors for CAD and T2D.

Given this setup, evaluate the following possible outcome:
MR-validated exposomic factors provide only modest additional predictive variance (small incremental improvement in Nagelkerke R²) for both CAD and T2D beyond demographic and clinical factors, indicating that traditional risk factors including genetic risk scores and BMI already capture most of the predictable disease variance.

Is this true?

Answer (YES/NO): YES